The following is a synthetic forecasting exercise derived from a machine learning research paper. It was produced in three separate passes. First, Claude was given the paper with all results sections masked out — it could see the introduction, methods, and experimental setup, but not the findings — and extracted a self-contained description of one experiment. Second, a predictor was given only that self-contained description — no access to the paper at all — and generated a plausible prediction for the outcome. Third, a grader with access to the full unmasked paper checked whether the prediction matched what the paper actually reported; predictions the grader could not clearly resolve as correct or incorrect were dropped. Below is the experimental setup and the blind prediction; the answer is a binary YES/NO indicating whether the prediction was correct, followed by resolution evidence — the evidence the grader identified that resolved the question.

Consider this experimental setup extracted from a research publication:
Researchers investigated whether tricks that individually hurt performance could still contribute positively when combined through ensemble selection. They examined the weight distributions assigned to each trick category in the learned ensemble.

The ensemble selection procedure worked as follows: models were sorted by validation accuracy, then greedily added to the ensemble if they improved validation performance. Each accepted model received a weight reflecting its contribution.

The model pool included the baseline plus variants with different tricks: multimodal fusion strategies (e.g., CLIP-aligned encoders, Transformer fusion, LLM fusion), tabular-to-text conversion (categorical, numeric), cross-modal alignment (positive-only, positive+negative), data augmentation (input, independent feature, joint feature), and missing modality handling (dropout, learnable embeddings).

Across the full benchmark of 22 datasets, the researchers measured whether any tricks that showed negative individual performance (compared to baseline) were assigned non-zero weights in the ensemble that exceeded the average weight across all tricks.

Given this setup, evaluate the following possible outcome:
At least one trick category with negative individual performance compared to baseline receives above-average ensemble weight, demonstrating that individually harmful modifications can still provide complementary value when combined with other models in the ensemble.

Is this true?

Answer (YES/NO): YES